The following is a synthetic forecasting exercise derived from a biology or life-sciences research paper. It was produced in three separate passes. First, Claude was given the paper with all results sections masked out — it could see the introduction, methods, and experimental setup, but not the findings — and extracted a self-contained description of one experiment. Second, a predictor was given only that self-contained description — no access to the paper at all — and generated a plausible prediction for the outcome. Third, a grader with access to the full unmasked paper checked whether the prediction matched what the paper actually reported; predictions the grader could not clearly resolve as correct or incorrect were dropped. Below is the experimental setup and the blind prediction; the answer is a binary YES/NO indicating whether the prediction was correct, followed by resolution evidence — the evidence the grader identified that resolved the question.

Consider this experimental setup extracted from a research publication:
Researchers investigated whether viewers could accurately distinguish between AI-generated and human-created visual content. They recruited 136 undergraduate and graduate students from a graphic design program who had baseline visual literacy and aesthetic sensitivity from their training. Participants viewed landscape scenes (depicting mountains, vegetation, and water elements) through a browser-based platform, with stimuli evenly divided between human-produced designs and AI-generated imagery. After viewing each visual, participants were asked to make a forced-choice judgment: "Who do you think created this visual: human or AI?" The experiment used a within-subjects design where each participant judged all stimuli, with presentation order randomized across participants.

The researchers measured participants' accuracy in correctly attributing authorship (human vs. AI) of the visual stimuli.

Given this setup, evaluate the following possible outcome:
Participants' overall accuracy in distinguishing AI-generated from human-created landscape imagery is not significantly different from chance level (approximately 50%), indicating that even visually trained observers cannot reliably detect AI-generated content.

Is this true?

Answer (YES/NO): NO